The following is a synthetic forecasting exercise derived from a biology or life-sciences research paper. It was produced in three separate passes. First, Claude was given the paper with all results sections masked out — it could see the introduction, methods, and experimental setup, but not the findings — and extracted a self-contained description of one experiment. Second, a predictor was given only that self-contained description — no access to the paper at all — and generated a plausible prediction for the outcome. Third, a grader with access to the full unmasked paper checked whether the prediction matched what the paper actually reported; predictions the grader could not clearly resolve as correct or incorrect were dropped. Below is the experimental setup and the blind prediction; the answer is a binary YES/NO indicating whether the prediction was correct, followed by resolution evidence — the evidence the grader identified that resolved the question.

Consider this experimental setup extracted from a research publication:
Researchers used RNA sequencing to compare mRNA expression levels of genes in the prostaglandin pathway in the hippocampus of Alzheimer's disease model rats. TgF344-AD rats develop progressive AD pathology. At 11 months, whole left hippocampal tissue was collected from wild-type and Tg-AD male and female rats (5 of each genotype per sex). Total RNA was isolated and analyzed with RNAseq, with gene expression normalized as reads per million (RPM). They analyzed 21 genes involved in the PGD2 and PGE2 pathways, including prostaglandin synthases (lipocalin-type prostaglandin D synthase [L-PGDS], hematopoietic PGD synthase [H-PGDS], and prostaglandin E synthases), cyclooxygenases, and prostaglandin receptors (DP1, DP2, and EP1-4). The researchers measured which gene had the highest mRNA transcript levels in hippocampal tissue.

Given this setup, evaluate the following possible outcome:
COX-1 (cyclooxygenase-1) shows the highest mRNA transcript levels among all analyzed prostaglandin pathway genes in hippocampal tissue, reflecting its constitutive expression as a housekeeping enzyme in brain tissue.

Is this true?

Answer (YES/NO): NO